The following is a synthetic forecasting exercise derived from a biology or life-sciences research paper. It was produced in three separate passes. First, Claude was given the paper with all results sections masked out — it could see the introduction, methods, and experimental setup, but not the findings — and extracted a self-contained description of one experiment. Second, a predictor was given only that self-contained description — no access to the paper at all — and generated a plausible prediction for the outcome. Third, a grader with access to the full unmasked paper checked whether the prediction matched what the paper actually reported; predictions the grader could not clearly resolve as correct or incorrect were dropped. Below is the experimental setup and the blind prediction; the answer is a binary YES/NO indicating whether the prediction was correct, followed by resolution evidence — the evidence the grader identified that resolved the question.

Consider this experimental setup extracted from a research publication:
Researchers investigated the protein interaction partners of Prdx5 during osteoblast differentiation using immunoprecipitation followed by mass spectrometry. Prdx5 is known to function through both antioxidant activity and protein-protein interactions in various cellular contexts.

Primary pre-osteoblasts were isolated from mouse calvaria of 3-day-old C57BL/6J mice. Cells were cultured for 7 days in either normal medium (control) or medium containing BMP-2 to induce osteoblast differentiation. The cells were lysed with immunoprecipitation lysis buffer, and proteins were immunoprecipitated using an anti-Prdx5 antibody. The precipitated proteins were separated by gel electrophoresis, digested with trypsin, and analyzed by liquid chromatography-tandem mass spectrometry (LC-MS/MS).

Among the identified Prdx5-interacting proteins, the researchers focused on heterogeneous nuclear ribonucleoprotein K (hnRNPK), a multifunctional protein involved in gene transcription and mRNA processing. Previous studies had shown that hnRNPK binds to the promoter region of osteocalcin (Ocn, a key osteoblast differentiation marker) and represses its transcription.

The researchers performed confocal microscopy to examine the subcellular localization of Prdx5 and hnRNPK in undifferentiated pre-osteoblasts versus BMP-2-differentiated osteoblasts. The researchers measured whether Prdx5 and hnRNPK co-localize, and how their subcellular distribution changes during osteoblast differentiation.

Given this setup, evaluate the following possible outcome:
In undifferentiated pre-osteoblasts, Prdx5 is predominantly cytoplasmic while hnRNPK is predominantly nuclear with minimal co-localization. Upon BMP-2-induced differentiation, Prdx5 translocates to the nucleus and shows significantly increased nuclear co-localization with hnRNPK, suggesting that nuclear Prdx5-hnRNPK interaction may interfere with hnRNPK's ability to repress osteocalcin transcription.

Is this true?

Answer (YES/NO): NO